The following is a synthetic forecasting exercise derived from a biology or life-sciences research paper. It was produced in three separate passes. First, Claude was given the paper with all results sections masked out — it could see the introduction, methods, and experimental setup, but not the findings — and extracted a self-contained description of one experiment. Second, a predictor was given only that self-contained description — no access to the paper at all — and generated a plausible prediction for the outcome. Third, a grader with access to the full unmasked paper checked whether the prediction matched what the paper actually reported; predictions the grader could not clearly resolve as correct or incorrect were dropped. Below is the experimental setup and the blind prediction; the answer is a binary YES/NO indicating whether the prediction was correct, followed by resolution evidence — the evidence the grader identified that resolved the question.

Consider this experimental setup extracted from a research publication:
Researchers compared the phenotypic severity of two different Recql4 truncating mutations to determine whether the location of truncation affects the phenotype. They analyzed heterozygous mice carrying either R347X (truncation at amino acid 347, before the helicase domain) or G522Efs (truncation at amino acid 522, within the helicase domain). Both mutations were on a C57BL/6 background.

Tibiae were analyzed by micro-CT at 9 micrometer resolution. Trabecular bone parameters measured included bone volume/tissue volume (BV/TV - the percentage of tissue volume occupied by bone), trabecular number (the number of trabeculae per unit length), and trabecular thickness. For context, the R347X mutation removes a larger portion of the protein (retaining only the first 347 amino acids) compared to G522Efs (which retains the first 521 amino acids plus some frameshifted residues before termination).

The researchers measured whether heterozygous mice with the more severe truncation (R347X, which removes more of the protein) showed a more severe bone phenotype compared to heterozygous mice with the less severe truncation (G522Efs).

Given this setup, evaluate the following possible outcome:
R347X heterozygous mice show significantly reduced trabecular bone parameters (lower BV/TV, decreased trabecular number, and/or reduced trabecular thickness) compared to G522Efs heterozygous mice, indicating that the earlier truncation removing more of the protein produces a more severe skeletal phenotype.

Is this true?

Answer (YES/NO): NO